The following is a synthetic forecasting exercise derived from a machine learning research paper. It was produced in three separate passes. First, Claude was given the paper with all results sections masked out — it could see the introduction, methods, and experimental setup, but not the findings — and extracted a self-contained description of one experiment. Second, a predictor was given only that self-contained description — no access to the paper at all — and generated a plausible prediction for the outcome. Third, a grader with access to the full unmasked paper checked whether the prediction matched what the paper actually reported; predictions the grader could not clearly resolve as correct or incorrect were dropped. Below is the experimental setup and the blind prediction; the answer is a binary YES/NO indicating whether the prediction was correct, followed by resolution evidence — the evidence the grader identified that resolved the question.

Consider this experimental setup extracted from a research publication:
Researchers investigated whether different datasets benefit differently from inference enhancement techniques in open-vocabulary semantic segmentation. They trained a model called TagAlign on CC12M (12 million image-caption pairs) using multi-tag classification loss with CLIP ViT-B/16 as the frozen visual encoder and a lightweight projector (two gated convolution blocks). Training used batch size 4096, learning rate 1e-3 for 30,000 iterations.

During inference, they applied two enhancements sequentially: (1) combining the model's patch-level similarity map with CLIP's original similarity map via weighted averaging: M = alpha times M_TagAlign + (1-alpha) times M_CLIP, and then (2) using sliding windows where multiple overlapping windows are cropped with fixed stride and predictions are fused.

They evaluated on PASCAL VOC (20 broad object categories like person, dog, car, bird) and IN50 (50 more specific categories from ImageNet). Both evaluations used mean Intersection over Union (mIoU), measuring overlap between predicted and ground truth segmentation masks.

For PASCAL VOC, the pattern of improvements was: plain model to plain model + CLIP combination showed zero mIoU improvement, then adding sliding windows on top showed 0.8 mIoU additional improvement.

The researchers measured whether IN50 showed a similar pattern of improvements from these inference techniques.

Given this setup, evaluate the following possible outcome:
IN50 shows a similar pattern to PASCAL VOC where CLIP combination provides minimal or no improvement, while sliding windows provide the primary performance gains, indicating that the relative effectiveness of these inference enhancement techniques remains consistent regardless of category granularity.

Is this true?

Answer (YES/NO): NO